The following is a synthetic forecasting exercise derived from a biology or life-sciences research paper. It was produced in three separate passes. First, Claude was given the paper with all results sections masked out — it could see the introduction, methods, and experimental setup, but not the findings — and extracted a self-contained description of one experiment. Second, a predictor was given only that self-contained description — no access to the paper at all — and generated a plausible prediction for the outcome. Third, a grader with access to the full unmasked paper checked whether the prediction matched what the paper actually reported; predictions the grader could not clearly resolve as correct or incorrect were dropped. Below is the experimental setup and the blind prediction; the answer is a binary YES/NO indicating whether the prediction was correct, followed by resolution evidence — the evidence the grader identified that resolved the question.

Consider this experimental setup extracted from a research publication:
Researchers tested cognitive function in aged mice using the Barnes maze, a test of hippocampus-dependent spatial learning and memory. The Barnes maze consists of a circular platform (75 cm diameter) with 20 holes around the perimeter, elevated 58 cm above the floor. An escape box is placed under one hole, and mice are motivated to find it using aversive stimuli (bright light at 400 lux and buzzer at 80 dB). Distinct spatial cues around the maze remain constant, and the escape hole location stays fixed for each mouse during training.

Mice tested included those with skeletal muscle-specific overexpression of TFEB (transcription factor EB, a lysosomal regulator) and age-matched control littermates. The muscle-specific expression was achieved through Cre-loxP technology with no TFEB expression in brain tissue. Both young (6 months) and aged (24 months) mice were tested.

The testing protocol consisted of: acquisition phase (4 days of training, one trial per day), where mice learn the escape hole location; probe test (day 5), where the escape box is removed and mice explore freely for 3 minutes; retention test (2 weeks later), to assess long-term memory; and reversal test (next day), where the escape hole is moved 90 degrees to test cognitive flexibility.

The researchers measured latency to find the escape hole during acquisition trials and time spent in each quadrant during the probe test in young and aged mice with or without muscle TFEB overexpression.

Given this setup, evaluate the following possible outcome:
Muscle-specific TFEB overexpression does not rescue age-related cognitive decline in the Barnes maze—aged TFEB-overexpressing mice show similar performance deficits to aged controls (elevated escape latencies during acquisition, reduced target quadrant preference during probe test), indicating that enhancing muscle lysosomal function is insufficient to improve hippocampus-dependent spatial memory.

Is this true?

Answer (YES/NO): NO